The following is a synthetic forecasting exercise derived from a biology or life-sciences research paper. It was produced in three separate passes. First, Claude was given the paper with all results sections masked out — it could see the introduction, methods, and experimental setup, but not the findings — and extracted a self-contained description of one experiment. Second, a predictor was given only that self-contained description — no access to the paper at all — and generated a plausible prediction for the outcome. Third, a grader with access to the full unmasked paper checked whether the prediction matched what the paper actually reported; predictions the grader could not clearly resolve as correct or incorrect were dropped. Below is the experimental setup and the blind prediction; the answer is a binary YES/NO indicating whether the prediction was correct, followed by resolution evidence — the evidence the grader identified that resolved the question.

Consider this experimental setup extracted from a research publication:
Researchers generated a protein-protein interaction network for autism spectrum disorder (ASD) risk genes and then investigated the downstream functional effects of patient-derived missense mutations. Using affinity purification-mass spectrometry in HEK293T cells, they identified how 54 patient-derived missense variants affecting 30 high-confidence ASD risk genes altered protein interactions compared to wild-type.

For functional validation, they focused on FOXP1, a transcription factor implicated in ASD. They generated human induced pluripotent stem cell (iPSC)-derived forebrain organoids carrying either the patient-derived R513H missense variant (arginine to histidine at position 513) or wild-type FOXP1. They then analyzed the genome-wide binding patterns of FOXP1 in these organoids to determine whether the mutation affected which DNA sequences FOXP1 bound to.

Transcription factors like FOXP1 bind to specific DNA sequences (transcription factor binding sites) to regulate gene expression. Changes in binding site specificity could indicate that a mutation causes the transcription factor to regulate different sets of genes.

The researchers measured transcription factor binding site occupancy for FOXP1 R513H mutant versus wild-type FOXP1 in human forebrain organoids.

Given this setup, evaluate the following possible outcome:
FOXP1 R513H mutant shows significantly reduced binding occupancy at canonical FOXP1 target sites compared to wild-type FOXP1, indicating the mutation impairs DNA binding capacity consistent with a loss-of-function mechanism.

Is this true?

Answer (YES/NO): NO